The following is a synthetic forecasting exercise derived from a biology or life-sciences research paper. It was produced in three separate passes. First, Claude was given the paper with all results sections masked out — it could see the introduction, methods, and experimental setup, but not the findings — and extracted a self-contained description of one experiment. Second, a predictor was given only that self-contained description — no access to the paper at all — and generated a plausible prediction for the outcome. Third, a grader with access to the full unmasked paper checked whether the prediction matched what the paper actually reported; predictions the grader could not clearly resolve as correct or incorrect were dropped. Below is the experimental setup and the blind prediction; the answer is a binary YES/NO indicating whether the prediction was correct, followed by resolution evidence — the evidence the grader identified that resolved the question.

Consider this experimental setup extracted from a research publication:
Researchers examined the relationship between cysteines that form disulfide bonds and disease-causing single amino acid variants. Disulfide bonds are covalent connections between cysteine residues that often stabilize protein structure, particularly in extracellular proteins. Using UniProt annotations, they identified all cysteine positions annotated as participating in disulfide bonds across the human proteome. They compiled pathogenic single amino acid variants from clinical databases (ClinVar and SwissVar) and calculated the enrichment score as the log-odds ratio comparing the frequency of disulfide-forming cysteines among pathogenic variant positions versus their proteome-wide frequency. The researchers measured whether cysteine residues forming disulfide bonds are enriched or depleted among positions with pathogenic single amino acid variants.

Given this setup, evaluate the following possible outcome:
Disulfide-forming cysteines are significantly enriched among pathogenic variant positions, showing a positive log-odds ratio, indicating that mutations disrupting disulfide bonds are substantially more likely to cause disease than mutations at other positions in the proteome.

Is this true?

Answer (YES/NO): YES